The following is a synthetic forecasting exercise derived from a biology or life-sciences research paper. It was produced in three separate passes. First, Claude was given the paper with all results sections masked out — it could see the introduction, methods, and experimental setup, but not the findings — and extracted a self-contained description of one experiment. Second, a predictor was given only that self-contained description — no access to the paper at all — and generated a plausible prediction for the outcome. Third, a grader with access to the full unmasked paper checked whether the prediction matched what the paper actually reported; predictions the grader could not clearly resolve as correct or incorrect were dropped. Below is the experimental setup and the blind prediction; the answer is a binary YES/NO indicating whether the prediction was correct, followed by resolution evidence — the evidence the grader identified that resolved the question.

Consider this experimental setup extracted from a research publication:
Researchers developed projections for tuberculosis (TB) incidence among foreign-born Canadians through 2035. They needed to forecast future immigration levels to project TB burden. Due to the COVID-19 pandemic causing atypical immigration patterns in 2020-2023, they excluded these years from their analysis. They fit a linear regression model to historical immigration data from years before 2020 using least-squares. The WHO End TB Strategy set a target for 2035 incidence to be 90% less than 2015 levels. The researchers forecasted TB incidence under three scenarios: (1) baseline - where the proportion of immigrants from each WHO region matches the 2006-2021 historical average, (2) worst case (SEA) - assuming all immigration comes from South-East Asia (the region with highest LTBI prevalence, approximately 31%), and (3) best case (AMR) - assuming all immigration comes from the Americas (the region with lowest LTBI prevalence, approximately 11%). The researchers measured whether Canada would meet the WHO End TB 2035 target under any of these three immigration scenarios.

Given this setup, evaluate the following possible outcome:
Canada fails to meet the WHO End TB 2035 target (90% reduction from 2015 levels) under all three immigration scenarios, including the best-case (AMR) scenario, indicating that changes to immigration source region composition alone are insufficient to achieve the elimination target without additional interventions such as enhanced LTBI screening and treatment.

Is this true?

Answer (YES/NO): YES